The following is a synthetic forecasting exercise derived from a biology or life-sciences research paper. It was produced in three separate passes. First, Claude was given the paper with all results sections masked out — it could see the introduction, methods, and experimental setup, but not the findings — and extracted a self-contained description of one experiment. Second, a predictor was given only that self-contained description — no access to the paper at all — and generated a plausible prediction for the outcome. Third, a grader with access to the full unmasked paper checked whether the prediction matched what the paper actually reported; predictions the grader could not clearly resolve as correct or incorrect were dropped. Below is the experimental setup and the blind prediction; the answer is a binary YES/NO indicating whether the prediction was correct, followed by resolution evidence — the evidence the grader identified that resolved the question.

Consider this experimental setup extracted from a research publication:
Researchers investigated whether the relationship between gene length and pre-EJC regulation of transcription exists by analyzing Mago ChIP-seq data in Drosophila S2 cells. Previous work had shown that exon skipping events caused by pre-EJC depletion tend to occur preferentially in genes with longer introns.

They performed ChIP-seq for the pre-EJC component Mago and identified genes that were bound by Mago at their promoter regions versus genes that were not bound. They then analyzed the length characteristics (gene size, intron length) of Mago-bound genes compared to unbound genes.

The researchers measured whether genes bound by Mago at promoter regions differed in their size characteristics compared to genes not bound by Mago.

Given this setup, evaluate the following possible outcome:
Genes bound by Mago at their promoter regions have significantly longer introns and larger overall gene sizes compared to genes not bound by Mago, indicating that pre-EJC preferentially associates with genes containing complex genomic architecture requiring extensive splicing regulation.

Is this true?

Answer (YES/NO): YES